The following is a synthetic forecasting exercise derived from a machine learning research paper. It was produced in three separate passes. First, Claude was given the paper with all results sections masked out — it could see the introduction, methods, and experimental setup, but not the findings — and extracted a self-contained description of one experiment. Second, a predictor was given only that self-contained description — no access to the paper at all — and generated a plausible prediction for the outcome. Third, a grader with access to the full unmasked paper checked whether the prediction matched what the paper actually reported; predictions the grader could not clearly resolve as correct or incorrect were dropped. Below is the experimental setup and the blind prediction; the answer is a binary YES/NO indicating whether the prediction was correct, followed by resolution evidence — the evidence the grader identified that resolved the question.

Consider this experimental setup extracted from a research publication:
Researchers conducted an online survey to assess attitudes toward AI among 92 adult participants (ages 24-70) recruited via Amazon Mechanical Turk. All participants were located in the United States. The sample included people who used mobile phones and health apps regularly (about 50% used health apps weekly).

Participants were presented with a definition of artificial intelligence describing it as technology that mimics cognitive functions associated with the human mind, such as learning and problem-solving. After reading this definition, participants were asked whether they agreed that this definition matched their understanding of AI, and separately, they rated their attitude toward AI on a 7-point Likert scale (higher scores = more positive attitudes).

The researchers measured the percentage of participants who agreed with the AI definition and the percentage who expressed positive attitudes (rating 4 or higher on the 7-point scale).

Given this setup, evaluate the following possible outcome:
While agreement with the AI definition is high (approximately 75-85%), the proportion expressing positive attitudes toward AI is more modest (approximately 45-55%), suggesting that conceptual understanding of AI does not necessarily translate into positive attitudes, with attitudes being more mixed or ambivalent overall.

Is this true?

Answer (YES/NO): NO